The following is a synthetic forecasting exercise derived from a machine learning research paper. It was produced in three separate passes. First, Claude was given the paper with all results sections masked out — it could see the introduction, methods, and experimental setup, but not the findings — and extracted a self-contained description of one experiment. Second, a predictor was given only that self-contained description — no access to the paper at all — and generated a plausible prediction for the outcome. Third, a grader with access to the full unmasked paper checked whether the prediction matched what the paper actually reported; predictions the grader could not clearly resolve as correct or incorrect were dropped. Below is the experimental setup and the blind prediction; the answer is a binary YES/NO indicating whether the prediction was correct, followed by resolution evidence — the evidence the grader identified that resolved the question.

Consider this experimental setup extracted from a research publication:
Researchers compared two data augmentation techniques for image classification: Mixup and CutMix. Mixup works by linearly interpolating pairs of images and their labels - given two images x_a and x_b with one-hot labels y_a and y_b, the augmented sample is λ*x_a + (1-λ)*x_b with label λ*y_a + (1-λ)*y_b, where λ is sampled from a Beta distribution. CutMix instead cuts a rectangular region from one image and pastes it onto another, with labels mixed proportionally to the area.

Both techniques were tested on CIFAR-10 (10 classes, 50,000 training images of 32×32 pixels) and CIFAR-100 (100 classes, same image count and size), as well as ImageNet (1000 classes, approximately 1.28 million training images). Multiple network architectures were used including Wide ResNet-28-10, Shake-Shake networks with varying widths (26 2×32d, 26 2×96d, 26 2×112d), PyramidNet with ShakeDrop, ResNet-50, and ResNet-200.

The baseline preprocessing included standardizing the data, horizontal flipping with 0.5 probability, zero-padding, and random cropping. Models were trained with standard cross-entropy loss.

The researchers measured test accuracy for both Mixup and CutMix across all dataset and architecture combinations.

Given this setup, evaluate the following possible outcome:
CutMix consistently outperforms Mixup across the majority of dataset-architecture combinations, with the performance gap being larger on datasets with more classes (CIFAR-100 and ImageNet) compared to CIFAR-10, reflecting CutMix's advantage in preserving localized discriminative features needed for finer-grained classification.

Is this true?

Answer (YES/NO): YES